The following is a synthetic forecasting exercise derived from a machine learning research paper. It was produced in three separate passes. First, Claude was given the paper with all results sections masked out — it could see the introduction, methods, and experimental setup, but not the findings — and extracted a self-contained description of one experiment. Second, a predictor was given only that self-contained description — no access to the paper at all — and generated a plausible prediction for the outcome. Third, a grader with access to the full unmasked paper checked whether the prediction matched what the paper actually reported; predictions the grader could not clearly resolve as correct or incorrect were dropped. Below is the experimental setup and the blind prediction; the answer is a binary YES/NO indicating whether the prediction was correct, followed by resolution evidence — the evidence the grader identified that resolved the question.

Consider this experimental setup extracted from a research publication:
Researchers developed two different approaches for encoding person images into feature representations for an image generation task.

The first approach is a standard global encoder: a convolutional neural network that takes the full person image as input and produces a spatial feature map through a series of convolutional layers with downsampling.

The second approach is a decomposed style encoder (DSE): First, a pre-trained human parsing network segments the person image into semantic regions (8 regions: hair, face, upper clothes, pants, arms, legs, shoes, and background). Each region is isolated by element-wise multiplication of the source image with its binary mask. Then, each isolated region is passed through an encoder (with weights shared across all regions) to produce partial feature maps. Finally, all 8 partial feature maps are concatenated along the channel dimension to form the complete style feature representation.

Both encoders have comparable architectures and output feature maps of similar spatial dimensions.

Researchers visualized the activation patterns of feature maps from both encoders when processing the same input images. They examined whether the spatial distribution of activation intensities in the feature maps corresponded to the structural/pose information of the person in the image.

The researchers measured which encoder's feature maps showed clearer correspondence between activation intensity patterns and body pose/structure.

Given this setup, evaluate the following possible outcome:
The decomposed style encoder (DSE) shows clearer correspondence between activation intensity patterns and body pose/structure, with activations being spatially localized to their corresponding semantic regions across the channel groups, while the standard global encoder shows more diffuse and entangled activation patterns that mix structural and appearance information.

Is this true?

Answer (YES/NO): NO